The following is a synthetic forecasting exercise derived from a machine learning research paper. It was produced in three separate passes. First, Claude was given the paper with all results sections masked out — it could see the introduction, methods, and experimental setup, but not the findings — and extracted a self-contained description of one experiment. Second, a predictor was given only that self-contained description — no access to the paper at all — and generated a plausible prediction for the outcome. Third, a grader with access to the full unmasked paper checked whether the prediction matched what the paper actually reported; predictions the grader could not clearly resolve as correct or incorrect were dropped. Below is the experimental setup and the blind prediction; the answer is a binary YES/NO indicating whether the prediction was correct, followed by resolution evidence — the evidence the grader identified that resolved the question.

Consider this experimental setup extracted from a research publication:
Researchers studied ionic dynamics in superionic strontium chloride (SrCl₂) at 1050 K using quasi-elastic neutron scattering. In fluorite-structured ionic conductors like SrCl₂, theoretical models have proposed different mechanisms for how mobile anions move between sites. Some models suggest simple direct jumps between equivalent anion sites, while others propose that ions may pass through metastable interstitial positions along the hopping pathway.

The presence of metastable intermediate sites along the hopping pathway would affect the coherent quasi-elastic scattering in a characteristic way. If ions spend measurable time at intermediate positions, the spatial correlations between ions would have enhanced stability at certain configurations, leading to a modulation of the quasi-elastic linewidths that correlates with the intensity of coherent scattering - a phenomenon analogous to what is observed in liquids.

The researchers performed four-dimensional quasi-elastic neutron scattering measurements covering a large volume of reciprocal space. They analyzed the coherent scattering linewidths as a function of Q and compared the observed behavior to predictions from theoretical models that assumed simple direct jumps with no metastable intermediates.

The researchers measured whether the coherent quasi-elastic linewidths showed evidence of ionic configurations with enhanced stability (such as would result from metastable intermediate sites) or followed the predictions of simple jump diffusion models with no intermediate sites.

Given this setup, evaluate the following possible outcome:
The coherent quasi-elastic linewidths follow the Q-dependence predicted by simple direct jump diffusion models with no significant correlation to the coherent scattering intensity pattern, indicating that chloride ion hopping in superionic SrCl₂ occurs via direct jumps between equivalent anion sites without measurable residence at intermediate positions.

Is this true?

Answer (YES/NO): NO